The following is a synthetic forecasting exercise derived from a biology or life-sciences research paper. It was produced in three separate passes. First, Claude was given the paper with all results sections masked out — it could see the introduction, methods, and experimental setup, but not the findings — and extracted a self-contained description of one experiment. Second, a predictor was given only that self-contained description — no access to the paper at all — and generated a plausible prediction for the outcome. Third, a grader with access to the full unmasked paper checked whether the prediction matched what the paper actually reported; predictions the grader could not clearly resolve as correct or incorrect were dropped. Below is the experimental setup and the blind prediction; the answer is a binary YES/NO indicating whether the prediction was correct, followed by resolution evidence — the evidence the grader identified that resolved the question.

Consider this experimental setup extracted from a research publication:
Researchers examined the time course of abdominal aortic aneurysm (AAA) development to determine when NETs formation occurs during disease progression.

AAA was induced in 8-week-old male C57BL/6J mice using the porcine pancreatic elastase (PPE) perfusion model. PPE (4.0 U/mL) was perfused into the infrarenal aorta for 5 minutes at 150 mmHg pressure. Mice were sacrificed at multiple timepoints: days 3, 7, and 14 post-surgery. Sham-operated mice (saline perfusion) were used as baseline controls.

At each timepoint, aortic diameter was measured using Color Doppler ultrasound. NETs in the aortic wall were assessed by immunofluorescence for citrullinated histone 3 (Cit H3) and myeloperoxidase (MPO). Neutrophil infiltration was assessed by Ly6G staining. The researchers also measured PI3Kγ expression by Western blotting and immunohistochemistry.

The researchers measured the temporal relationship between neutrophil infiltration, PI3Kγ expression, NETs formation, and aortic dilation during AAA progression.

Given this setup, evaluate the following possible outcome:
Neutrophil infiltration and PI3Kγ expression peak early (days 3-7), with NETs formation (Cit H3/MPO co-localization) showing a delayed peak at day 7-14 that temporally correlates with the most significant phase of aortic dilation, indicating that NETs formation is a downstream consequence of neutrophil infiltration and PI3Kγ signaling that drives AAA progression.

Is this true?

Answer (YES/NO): NO